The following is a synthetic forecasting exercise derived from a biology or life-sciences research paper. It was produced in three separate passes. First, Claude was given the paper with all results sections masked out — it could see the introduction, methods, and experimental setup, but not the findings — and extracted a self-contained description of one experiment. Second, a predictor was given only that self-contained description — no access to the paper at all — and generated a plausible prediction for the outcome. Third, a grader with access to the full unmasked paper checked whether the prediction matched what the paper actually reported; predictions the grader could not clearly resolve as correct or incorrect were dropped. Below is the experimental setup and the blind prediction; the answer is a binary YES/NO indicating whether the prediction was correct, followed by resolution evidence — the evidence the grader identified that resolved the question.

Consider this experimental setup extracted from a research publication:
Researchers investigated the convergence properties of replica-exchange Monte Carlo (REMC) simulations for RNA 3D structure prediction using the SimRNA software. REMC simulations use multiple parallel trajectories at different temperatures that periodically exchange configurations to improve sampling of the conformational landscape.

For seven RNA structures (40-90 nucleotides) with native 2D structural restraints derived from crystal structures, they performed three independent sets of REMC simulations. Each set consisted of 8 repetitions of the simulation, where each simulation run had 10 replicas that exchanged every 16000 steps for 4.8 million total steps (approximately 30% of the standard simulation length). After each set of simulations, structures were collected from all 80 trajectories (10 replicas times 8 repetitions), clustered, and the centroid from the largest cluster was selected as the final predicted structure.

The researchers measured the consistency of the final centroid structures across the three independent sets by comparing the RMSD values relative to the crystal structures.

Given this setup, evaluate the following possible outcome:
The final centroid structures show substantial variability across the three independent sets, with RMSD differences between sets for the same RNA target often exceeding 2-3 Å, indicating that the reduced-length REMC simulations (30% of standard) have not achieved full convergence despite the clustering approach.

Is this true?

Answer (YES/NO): NO